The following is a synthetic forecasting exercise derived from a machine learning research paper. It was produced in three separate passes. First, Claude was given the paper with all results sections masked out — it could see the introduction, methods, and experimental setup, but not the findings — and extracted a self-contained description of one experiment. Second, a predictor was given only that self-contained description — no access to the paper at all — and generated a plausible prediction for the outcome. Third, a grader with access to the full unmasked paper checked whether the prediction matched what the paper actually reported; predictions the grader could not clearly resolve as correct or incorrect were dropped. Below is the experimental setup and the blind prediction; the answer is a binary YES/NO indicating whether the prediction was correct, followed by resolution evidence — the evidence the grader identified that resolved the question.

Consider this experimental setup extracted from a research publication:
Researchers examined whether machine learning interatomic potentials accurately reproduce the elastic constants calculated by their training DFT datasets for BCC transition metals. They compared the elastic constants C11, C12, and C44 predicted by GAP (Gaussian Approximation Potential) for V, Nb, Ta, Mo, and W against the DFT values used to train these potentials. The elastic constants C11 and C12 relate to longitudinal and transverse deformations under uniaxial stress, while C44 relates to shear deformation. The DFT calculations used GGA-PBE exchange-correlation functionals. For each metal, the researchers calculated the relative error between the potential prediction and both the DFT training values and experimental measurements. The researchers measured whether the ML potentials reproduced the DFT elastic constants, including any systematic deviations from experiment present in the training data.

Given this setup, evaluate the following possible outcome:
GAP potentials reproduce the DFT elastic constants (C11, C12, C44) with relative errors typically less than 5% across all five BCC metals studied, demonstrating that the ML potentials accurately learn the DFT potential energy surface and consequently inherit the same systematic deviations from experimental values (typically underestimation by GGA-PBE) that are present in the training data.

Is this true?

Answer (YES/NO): NO